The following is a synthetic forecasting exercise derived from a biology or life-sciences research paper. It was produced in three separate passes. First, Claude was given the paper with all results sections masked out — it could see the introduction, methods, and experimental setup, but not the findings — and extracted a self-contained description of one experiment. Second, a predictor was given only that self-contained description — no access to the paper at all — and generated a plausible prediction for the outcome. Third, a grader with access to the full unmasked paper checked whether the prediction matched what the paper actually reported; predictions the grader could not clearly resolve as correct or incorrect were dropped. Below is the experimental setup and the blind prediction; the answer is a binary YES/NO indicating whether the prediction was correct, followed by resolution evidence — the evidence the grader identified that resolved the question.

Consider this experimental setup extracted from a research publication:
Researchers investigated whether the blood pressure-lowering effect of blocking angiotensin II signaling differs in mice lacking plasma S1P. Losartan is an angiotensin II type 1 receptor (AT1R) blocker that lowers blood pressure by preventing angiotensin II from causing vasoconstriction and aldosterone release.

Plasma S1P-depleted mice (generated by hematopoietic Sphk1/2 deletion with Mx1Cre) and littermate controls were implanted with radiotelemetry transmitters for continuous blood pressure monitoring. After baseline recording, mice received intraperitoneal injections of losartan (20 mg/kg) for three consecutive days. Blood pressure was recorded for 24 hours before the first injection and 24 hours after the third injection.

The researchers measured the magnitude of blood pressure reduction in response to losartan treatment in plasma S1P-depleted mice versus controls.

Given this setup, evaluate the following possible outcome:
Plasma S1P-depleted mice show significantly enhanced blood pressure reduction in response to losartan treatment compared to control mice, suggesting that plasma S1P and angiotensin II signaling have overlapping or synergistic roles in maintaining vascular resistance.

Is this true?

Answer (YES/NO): YES